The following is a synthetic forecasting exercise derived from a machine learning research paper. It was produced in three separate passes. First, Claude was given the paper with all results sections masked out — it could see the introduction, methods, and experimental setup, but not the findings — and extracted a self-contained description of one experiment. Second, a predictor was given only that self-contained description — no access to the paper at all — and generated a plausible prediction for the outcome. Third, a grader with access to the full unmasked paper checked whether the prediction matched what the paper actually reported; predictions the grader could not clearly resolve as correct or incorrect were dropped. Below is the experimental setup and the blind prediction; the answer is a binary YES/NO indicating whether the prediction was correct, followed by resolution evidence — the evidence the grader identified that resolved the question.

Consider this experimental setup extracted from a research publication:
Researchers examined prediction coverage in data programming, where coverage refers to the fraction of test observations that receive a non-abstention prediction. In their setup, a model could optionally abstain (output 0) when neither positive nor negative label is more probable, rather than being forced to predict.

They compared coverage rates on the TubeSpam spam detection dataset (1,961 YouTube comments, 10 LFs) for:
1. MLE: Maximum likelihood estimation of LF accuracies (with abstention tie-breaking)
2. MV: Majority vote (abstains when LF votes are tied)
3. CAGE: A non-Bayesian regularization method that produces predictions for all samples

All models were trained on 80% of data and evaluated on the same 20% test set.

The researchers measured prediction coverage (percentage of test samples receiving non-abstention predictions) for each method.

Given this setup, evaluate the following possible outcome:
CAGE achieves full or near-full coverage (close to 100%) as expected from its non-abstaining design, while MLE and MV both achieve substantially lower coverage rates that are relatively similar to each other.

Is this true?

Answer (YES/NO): NO